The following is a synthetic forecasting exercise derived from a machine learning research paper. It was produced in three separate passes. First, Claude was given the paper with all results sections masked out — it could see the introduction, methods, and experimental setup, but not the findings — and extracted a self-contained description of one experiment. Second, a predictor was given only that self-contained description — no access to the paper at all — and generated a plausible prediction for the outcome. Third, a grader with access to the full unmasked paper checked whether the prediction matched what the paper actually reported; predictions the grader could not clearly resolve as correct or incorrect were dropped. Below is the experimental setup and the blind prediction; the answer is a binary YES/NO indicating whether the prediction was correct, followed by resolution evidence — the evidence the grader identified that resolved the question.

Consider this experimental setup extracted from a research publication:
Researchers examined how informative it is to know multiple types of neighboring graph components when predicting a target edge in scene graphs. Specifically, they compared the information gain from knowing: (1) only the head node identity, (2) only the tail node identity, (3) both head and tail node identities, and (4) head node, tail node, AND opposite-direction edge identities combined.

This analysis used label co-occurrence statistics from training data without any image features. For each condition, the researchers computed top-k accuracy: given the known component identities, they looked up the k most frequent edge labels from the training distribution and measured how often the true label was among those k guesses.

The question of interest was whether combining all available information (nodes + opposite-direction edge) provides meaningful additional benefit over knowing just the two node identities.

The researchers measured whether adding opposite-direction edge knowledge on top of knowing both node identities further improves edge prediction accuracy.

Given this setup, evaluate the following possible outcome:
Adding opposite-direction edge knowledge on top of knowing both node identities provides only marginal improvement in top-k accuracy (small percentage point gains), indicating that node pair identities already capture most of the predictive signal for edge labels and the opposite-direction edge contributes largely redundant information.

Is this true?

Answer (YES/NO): NO